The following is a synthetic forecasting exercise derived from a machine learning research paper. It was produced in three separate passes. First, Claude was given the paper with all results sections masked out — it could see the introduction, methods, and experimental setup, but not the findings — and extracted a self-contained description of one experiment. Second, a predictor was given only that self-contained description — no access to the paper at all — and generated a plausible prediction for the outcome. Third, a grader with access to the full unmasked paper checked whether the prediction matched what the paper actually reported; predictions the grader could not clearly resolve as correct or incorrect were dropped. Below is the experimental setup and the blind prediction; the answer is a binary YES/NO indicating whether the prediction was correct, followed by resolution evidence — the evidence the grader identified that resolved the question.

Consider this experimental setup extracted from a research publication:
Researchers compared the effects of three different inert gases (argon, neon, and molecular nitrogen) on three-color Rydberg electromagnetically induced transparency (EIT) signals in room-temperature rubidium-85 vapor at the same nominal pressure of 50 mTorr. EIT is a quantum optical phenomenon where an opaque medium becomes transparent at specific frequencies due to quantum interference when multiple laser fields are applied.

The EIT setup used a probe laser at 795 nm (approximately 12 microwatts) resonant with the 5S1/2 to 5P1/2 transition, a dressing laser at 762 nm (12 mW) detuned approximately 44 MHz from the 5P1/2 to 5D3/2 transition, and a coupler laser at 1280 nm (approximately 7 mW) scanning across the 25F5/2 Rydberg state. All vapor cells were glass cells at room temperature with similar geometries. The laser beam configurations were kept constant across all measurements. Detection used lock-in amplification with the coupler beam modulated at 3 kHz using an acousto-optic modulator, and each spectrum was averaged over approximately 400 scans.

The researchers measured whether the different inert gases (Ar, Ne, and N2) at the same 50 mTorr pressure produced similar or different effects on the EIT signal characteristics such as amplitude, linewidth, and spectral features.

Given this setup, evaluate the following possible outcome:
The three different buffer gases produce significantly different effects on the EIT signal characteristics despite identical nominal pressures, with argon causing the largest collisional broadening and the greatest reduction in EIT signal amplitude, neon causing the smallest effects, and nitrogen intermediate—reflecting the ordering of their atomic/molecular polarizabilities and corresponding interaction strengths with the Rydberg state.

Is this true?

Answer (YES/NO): NO